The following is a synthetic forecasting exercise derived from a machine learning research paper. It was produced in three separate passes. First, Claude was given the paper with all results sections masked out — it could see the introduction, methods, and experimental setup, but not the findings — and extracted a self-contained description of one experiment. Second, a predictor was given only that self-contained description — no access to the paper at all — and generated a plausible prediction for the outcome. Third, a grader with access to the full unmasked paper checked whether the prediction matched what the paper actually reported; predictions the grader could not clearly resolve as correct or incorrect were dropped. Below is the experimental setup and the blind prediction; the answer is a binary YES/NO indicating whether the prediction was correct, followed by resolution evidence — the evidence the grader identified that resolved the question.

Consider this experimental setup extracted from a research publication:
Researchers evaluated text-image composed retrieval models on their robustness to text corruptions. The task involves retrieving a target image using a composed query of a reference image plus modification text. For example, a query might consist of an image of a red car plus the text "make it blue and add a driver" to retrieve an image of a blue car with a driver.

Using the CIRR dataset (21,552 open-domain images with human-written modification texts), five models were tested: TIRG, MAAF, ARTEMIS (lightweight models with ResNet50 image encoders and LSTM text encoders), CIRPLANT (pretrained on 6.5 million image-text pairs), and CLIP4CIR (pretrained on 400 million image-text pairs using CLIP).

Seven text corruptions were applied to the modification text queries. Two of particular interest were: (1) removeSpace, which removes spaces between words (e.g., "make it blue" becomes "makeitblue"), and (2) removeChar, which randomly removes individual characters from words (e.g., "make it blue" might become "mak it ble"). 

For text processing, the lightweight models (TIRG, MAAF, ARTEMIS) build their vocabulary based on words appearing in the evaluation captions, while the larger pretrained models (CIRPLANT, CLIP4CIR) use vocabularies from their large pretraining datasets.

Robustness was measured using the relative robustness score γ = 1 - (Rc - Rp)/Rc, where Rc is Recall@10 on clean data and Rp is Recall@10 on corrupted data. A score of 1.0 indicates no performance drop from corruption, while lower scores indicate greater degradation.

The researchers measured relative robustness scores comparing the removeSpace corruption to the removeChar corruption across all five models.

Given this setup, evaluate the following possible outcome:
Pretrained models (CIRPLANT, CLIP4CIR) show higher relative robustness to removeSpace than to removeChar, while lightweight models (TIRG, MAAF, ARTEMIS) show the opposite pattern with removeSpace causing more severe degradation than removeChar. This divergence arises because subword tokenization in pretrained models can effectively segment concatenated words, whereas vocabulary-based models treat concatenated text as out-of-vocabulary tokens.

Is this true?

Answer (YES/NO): NO